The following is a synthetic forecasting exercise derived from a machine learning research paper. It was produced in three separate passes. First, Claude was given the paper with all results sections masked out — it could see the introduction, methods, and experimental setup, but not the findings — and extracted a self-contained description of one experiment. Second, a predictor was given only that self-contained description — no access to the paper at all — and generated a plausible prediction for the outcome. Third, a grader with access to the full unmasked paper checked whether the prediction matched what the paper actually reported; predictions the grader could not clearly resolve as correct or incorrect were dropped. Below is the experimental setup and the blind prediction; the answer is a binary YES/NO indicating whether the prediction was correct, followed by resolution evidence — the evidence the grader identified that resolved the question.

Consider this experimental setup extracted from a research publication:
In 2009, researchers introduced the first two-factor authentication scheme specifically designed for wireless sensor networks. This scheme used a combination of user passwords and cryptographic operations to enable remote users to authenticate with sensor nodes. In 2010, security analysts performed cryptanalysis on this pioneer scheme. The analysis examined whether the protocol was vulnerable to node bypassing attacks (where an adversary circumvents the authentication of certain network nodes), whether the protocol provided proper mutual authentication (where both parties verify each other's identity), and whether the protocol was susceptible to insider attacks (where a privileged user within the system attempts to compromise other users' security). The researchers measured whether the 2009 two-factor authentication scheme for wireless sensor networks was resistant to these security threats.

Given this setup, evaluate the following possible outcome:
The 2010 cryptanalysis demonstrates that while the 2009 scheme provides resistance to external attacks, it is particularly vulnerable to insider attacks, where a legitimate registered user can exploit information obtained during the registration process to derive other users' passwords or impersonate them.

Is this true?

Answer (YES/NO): NO